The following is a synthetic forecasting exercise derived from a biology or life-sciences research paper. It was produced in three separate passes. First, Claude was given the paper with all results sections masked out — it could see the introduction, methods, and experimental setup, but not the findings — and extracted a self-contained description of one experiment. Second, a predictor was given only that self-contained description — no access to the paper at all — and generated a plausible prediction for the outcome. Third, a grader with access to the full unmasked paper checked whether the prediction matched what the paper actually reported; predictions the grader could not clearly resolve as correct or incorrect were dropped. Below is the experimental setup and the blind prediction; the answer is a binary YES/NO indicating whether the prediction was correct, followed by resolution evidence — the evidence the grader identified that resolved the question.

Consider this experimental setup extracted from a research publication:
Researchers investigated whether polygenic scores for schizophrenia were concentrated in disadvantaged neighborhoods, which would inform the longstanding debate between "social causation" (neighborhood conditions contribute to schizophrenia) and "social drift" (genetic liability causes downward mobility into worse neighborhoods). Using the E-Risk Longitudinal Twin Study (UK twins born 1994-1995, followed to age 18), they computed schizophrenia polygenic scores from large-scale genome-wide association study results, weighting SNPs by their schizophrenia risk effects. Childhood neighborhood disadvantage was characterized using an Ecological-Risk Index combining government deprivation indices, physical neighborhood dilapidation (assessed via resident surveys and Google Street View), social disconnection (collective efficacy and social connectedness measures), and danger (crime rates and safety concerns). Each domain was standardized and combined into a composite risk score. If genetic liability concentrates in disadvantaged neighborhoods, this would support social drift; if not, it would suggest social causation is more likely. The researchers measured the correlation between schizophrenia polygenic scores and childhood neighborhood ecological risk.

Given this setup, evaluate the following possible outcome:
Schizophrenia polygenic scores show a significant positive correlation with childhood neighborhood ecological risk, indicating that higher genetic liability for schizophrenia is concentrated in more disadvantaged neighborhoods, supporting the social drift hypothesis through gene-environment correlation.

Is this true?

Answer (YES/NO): NO